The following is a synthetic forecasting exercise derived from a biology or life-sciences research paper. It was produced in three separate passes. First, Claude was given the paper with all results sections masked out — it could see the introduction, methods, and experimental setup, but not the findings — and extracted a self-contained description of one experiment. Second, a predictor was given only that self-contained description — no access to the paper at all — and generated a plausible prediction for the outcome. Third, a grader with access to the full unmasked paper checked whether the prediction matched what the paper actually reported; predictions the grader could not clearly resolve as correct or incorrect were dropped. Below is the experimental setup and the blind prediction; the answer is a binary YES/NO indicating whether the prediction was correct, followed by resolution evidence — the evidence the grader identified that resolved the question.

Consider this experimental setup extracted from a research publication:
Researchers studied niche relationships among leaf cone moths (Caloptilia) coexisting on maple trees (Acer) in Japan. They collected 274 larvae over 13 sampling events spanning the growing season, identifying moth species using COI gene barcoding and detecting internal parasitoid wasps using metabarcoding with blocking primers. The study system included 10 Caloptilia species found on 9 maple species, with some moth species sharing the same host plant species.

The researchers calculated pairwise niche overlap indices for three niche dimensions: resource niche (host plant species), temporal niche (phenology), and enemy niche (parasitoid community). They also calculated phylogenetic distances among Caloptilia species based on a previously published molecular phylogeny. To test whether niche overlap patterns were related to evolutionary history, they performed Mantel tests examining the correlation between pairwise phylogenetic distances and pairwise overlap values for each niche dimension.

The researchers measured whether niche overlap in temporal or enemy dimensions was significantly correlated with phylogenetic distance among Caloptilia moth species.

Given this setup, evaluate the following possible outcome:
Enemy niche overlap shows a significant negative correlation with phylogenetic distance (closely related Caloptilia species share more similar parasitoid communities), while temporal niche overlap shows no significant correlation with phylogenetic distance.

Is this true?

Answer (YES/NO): NO